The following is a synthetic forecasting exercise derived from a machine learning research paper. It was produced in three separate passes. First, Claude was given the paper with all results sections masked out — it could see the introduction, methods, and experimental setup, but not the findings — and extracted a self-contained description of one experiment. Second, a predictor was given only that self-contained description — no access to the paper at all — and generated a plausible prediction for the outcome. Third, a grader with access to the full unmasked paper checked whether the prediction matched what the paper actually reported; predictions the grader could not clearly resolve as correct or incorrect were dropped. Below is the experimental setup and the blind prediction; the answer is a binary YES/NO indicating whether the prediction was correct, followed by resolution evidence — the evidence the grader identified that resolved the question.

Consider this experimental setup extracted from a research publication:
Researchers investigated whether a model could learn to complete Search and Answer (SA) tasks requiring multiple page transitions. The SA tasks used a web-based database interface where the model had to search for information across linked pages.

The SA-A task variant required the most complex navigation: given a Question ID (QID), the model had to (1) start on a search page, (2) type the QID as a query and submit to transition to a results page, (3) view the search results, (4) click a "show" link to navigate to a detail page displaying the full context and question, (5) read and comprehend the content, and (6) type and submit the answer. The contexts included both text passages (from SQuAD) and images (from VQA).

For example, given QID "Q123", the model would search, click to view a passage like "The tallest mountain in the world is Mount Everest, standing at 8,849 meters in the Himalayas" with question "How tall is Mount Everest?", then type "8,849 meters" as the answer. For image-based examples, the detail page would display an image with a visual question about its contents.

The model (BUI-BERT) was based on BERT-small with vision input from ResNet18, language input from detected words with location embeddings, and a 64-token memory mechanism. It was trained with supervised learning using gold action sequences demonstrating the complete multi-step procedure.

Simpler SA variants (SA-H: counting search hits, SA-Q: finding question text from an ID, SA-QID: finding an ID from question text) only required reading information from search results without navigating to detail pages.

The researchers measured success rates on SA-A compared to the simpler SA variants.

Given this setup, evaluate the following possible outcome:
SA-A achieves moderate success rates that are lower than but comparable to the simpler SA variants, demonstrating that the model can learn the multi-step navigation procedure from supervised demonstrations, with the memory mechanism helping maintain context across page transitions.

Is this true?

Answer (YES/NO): NO